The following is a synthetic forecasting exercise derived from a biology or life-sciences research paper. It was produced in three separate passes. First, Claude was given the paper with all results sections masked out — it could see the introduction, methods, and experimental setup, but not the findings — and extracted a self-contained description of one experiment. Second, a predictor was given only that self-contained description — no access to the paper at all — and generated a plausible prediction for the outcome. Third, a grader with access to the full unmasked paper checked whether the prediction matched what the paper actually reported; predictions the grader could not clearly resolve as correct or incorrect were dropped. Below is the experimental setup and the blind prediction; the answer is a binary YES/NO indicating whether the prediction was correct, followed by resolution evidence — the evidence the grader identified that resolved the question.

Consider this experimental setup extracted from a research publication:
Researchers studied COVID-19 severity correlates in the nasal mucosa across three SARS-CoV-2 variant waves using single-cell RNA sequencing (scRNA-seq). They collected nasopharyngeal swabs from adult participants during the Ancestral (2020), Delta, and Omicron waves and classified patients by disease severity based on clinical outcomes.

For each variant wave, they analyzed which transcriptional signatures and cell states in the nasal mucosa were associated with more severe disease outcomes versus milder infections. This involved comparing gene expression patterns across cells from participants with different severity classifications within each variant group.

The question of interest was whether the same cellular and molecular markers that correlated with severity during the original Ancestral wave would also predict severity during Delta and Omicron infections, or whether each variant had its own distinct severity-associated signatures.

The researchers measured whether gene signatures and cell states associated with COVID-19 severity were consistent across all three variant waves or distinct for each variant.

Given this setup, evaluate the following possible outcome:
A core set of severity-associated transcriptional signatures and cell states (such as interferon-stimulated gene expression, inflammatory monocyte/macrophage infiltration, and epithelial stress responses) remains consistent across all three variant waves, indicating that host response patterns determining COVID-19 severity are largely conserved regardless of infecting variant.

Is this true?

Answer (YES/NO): NO